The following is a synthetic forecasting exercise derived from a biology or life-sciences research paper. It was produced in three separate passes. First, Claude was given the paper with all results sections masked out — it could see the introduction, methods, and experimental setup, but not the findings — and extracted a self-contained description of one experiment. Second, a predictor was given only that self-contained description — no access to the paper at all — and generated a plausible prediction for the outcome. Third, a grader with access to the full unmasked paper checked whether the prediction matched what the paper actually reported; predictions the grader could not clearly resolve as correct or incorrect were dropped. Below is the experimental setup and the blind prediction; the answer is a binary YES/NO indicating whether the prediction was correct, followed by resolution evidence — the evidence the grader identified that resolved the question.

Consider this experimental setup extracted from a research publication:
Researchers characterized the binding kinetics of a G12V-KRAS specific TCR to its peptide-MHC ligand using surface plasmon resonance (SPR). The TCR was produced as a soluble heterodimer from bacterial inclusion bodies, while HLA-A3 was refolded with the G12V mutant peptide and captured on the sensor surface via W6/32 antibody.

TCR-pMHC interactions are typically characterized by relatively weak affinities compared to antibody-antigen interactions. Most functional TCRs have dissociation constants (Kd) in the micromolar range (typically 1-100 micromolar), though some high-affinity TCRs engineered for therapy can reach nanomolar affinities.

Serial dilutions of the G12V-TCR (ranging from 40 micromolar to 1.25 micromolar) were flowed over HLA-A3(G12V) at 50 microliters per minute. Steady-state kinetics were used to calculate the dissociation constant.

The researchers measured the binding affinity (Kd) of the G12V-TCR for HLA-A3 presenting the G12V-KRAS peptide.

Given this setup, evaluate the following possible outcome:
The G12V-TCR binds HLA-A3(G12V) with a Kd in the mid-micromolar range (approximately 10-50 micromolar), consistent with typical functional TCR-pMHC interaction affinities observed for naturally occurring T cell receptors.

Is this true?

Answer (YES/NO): YES